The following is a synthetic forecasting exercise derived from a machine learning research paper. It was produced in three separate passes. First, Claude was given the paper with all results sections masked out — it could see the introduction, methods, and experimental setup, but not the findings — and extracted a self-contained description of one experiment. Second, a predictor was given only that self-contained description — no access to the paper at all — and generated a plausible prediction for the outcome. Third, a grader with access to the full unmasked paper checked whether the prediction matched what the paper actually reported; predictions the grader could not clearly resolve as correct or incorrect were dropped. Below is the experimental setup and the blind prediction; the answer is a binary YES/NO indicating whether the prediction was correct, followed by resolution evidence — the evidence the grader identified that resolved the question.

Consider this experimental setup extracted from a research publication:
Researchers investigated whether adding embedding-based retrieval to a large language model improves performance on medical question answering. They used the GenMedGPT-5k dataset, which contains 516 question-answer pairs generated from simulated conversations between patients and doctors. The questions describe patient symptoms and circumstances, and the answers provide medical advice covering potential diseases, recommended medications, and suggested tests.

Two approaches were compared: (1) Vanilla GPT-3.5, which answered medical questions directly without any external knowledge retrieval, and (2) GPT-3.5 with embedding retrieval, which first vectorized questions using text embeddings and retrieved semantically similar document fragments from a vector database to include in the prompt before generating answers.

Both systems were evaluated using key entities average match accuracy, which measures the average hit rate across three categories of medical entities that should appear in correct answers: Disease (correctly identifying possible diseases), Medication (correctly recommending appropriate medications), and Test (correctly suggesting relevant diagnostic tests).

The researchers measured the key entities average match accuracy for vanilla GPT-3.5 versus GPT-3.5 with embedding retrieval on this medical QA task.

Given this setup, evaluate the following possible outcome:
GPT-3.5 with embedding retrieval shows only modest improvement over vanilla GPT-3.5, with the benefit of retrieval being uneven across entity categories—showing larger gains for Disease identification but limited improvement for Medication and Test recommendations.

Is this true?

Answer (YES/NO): NO